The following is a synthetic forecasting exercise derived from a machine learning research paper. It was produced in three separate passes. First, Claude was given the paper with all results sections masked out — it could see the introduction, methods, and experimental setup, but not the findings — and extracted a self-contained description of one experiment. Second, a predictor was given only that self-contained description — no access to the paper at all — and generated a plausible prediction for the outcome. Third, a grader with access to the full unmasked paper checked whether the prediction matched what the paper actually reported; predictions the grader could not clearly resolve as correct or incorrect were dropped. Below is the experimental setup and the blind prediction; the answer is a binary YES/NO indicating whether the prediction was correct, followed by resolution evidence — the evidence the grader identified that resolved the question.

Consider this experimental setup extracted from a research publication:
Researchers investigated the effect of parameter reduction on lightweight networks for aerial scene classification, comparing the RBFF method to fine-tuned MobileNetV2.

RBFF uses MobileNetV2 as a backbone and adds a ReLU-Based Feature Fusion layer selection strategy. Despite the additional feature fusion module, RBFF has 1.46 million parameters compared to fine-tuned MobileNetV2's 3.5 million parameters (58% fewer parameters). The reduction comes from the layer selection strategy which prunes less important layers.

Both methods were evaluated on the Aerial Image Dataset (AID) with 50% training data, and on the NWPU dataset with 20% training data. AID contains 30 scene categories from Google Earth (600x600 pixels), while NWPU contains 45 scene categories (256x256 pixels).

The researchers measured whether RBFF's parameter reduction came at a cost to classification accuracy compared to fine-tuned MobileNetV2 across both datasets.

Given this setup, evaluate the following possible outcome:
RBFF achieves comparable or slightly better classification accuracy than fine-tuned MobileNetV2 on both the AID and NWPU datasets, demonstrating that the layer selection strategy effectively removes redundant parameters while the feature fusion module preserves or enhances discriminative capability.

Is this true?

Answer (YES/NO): NO